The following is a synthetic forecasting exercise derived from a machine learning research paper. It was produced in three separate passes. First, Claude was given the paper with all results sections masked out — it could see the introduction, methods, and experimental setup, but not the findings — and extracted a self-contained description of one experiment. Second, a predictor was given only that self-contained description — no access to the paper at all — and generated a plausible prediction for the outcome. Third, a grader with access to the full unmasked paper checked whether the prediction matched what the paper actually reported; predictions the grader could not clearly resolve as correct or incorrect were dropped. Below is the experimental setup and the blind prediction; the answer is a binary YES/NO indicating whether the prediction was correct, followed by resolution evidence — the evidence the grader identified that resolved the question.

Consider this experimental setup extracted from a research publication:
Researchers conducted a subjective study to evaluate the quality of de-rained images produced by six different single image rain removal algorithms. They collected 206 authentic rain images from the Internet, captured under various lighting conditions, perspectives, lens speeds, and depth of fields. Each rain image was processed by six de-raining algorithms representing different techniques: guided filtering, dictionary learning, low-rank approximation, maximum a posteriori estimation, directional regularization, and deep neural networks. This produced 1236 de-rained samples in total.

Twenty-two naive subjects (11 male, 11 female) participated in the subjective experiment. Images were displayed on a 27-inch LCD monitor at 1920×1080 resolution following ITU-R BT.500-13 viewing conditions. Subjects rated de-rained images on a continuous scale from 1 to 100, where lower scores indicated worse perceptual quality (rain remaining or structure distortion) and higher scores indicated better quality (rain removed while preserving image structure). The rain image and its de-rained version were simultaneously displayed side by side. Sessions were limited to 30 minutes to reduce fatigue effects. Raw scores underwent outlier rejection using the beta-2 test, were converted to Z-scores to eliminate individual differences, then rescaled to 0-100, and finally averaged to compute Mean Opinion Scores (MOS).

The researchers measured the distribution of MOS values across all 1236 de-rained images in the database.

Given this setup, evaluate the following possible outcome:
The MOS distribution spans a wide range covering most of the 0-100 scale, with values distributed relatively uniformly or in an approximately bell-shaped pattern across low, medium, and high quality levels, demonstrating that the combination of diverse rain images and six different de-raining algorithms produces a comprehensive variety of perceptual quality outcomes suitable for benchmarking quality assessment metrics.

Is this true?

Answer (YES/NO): YES